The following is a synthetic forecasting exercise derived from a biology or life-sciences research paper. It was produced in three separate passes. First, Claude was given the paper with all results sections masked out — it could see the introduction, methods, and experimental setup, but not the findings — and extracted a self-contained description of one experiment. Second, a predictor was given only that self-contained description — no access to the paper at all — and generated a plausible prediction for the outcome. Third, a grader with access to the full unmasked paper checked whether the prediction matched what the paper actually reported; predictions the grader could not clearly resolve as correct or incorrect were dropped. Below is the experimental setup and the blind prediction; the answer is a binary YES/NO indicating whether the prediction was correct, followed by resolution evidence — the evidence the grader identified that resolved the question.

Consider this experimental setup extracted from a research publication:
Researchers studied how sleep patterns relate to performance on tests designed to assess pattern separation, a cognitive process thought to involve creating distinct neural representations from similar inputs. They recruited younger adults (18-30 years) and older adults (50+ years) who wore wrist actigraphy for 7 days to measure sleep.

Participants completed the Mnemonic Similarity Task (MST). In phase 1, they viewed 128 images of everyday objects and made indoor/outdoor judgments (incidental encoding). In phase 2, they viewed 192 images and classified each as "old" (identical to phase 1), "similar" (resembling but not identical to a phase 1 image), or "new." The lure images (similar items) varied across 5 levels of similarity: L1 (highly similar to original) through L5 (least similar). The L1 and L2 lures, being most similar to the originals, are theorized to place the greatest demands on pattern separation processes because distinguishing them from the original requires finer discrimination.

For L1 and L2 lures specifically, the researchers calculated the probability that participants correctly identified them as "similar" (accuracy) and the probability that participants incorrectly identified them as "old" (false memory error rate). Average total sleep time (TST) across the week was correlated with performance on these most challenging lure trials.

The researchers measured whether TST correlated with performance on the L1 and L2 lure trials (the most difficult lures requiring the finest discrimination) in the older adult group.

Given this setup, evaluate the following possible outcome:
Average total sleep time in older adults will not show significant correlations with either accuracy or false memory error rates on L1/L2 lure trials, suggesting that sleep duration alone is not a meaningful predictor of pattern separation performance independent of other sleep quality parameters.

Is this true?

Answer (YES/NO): NO